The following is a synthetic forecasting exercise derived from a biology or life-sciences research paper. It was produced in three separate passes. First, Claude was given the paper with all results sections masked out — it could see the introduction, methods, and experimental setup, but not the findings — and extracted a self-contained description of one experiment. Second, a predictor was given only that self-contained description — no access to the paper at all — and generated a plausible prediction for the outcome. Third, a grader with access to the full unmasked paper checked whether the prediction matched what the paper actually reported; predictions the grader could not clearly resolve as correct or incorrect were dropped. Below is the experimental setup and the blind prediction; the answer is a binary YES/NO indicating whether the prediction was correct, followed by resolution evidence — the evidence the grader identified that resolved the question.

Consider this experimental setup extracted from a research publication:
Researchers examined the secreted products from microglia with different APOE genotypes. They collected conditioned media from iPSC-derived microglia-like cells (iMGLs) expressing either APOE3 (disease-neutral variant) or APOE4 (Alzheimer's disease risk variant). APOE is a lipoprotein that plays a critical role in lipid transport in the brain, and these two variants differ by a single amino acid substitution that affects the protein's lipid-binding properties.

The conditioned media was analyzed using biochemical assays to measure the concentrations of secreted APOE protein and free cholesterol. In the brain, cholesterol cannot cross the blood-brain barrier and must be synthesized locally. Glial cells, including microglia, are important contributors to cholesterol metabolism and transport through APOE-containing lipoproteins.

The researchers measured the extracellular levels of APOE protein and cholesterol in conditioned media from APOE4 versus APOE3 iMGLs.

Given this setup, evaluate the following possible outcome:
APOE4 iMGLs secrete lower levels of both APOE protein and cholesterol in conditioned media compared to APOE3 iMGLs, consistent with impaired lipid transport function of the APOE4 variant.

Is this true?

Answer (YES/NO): NO